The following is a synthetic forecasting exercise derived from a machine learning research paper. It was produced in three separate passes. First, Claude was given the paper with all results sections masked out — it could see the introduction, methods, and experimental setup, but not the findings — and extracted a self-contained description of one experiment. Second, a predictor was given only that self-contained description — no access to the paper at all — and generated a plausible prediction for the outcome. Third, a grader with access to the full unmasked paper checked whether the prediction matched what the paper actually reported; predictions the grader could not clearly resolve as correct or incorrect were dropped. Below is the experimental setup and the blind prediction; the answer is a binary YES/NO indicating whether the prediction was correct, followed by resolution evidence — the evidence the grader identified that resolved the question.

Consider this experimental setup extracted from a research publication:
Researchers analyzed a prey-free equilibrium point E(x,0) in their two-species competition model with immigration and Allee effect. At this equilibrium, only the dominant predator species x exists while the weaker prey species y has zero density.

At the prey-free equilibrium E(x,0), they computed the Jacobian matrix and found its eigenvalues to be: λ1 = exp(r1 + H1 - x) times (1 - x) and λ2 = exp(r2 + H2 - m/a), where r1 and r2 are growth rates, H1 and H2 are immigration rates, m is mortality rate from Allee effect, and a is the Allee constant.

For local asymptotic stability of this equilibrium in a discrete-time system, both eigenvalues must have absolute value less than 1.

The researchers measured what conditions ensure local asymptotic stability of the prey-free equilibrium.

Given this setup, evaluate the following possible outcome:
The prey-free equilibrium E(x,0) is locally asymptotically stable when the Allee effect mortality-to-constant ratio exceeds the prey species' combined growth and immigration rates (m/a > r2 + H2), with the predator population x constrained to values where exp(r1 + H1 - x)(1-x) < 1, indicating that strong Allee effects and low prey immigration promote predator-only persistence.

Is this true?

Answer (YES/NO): YES